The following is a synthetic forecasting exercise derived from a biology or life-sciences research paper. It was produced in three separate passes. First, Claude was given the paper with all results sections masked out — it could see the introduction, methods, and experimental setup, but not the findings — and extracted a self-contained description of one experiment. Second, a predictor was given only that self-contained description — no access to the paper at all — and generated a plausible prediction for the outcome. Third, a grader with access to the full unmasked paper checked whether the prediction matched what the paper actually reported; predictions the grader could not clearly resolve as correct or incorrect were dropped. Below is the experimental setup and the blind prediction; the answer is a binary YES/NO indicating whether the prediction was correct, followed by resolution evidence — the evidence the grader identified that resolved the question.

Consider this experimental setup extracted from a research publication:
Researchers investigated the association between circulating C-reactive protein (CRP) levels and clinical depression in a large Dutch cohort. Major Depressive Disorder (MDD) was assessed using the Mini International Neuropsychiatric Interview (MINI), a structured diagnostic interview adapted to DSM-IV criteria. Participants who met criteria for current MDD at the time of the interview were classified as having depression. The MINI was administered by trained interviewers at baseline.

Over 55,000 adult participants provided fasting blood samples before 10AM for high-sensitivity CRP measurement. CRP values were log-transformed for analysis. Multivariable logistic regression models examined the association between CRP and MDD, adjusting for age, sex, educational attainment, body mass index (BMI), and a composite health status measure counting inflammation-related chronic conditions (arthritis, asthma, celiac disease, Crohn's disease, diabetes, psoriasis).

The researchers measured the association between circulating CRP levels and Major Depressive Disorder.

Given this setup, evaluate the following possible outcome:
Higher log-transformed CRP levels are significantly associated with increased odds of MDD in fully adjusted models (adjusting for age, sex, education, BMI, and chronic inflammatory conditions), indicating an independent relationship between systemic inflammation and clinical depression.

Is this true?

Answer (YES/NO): NO